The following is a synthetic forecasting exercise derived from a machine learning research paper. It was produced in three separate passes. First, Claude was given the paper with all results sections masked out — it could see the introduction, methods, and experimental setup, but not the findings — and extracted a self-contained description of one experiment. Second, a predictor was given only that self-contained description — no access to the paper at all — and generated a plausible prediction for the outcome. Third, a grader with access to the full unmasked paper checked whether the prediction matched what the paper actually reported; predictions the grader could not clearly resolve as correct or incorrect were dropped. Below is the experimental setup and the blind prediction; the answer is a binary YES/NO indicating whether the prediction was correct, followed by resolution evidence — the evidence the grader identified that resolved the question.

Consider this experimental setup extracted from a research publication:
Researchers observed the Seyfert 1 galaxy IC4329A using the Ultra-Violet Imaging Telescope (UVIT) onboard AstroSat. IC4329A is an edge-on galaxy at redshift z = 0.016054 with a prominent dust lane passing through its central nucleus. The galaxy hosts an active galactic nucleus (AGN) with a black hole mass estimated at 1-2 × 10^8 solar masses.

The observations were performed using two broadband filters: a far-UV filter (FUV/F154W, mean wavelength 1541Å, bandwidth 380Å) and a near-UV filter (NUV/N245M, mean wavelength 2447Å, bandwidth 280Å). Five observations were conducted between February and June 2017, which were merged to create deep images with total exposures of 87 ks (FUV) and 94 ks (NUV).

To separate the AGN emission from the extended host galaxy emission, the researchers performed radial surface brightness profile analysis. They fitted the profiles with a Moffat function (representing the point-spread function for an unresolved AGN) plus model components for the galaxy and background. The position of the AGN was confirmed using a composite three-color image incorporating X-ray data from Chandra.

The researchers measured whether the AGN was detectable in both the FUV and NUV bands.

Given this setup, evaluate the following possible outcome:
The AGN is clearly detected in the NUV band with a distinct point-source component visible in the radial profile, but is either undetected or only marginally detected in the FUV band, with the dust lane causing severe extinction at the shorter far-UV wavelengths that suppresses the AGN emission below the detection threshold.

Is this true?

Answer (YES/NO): YES